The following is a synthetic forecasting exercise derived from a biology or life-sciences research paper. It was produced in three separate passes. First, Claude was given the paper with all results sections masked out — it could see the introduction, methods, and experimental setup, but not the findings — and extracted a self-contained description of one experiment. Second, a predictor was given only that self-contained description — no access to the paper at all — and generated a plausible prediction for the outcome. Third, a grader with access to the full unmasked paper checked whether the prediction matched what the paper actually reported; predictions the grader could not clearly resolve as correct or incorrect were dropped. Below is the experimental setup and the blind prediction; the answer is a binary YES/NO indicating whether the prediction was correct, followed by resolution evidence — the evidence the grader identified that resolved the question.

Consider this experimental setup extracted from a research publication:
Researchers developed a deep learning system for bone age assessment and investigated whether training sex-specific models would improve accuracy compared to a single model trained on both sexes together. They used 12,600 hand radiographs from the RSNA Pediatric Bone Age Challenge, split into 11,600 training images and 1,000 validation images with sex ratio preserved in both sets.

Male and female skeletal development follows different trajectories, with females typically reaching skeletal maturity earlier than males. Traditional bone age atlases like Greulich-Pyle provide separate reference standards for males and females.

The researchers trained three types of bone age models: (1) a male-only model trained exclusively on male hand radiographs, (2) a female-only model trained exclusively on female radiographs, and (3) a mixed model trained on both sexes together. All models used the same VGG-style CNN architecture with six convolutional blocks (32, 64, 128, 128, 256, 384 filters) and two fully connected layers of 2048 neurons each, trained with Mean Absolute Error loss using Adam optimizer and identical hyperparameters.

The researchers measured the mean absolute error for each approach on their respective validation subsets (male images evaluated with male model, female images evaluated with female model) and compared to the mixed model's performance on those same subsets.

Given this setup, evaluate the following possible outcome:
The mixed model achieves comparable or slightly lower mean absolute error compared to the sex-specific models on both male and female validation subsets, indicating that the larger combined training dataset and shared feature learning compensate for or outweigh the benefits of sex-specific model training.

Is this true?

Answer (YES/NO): NO